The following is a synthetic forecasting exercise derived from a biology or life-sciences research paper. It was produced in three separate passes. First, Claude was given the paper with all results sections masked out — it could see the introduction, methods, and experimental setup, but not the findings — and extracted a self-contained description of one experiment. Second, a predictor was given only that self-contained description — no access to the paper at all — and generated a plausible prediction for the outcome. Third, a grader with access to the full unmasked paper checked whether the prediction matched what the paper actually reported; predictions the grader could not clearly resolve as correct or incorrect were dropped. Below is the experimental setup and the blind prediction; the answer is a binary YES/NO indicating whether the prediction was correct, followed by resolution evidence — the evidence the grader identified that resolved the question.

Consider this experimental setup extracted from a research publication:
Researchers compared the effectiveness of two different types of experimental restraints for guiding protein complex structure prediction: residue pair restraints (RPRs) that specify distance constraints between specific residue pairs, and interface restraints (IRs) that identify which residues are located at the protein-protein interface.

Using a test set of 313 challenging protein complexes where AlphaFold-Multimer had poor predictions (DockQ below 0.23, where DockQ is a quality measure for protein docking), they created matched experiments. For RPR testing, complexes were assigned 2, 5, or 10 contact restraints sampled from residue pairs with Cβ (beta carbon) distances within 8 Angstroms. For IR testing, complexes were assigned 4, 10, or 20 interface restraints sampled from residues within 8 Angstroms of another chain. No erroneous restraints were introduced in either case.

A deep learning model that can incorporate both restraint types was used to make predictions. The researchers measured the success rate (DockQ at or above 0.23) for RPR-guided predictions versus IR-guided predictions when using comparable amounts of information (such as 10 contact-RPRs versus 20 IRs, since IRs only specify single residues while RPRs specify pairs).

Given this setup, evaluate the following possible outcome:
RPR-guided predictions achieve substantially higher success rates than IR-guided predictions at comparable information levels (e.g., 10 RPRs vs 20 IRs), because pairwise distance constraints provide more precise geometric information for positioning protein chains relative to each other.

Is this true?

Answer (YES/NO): YES